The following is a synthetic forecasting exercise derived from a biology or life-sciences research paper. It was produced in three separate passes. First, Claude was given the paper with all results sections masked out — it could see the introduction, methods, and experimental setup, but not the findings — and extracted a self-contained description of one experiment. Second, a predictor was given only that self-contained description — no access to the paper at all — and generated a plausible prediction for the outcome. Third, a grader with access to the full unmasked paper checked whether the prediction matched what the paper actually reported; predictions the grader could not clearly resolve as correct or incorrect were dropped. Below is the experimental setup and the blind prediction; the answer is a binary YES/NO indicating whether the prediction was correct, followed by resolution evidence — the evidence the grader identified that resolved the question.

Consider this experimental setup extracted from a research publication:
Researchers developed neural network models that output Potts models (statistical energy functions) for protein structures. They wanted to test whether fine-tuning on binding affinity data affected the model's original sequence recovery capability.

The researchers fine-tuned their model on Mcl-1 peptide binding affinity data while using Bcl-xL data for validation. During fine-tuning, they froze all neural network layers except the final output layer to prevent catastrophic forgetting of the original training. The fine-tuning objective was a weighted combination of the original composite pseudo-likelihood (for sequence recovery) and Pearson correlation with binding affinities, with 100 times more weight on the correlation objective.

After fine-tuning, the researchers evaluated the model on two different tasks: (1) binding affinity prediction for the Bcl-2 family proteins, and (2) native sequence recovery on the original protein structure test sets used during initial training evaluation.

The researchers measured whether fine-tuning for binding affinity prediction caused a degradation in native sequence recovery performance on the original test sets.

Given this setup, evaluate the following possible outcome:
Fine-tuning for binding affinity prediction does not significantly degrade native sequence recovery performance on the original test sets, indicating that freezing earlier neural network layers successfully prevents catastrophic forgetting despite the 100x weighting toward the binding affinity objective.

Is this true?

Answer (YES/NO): NO